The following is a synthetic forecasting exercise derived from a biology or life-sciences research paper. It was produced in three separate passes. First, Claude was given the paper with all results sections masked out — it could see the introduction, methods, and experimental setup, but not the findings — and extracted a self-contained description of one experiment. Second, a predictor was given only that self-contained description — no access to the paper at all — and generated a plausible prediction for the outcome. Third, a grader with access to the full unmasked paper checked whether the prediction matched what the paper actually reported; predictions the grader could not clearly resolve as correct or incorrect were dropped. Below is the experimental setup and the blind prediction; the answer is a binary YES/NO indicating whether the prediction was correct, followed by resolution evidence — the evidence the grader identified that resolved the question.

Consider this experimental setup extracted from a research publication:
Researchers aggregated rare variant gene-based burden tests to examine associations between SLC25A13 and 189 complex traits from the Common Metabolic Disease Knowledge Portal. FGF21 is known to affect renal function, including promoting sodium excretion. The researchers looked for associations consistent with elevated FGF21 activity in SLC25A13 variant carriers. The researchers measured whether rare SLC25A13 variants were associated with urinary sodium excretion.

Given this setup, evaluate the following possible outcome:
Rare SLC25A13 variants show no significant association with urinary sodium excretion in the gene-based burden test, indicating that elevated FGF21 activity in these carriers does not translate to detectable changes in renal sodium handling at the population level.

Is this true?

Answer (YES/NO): NO